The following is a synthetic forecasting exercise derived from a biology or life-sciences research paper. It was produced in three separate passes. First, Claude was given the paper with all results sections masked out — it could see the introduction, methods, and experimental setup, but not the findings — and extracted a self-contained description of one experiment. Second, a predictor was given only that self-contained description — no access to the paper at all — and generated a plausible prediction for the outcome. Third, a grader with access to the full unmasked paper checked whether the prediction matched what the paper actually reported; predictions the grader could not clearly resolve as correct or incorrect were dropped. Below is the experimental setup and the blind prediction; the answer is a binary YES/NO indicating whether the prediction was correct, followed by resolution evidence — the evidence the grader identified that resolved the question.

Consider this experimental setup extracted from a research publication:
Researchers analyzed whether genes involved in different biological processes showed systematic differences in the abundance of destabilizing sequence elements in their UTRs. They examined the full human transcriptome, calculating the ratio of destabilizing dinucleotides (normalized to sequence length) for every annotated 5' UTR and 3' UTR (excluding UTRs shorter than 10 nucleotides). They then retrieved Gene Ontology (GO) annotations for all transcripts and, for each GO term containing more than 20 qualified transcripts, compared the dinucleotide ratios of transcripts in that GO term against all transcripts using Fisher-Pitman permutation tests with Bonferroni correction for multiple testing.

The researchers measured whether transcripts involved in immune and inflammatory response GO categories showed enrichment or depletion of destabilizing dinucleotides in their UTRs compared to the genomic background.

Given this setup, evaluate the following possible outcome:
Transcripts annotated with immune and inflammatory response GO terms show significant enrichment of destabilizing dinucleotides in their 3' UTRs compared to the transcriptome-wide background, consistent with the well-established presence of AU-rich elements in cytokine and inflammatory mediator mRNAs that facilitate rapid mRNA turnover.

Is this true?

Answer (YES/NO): YES